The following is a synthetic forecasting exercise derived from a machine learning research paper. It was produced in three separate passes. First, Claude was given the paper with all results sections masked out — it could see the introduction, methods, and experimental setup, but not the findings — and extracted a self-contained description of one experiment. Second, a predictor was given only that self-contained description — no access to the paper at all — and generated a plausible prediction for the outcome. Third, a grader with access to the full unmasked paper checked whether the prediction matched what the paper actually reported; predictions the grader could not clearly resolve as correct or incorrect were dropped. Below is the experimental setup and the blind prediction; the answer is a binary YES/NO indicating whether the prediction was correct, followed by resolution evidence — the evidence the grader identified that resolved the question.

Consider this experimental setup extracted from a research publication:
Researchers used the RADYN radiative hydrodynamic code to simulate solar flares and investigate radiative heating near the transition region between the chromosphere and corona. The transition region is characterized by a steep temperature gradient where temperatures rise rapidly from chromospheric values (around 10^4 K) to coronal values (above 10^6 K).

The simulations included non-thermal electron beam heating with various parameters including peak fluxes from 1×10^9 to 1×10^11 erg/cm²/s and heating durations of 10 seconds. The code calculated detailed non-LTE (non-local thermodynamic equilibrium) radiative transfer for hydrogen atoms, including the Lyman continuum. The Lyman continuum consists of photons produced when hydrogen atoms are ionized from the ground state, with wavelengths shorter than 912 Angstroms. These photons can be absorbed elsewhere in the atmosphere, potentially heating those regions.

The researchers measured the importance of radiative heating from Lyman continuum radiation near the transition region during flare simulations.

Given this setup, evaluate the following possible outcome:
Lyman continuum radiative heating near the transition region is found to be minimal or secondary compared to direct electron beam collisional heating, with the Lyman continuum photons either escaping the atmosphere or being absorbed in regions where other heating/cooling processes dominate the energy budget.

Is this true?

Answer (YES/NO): NO